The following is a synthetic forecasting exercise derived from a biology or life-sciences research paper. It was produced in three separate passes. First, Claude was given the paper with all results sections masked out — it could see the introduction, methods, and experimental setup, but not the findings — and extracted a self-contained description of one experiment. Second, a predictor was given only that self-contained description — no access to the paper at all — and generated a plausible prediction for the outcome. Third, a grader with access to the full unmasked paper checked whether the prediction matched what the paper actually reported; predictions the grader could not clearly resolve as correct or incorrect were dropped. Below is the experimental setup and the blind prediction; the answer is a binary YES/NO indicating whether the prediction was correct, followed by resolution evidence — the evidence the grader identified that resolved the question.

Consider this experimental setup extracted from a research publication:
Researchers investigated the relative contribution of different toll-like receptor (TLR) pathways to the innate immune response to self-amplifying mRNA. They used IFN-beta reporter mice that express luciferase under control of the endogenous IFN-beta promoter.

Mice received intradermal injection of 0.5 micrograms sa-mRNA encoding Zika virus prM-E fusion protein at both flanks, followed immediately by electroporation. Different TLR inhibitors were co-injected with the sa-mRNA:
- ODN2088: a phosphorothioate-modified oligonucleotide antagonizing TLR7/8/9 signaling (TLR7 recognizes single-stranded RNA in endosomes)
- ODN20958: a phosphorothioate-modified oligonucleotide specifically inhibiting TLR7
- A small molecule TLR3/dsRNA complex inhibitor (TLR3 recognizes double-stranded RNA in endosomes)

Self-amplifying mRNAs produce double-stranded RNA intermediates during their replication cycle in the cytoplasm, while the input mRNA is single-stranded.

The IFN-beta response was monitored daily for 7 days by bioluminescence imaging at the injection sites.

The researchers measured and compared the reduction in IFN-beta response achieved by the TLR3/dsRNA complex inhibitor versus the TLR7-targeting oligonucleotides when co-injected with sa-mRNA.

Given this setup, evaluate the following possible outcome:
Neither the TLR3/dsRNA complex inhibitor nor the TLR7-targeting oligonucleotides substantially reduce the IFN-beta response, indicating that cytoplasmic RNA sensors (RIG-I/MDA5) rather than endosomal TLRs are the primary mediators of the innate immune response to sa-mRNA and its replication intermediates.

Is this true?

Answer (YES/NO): NO